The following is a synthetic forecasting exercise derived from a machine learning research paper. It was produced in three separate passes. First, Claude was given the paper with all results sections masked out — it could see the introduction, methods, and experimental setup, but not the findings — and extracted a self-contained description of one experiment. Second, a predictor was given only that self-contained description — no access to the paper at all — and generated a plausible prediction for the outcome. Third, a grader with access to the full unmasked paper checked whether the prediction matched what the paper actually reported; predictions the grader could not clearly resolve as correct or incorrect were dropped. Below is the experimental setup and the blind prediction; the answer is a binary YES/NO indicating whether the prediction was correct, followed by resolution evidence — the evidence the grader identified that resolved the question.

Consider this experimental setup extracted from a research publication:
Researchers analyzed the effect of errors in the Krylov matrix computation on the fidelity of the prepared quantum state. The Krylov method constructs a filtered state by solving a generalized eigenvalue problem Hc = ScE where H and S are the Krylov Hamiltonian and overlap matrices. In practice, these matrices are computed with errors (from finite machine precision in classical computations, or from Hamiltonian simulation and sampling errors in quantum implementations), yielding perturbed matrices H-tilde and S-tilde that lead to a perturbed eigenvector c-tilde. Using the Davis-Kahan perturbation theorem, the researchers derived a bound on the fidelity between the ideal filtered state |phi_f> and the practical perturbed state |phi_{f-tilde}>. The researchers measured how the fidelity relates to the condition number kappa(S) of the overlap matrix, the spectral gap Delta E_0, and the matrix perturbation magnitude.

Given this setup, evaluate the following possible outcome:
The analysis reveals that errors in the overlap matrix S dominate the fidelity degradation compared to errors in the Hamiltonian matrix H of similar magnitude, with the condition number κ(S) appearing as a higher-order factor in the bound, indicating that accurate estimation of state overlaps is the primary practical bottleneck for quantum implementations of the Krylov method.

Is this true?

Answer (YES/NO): NO